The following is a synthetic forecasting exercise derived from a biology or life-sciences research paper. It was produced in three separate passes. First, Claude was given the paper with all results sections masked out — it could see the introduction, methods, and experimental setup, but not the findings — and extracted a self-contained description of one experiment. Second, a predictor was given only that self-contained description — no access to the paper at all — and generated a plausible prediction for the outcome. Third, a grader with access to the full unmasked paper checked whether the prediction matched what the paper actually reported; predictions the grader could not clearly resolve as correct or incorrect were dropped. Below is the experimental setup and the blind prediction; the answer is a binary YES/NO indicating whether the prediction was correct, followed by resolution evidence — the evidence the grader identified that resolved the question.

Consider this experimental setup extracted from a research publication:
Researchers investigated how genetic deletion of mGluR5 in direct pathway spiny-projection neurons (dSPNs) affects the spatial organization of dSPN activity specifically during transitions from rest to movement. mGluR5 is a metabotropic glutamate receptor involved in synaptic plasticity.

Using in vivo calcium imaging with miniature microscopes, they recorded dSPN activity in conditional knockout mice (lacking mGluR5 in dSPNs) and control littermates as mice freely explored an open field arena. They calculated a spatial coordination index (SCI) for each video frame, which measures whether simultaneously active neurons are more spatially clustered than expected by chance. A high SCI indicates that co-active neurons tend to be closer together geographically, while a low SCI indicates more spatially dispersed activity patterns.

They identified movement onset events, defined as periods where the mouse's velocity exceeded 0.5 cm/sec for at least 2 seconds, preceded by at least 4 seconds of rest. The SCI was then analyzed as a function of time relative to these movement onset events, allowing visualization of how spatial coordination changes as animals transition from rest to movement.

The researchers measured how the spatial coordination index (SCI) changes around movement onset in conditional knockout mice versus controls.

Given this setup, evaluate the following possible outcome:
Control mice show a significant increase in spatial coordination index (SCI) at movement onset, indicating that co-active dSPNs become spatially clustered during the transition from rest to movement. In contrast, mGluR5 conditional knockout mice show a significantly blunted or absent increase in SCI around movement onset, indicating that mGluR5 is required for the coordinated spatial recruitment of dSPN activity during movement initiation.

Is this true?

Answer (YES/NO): NO